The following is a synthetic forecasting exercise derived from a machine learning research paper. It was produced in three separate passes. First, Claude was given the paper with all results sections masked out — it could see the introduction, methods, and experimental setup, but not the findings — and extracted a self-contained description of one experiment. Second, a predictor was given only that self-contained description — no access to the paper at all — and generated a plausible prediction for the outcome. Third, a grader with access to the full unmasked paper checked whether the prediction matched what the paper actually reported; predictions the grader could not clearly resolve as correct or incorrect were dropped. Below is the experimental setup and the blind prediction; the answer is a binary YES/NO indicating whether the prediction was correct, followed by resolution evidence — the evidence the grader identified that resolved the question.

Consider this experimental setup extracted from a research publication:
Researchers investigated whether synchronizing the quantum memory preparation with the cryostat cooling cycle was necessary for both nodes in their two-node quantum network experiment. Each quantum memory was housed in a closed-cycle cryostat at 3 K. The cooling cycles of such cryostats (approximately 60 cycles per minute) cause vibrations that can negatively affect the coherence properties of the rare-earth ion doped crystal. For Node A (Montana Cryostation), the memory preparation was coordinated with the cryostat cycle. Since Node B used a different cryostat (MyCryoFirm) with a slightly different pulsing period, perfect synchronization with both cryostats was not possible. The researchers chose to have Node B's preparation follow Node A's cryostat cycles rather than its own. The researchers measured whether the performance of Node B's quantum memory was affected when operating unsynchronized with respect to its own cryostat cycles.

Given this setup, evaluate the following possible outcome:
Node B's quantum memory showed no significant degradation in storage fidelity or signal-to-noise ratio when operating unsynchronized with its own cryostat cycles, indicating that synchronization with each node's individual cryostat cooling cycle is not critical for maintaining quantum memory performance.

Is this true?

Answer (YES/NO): YES